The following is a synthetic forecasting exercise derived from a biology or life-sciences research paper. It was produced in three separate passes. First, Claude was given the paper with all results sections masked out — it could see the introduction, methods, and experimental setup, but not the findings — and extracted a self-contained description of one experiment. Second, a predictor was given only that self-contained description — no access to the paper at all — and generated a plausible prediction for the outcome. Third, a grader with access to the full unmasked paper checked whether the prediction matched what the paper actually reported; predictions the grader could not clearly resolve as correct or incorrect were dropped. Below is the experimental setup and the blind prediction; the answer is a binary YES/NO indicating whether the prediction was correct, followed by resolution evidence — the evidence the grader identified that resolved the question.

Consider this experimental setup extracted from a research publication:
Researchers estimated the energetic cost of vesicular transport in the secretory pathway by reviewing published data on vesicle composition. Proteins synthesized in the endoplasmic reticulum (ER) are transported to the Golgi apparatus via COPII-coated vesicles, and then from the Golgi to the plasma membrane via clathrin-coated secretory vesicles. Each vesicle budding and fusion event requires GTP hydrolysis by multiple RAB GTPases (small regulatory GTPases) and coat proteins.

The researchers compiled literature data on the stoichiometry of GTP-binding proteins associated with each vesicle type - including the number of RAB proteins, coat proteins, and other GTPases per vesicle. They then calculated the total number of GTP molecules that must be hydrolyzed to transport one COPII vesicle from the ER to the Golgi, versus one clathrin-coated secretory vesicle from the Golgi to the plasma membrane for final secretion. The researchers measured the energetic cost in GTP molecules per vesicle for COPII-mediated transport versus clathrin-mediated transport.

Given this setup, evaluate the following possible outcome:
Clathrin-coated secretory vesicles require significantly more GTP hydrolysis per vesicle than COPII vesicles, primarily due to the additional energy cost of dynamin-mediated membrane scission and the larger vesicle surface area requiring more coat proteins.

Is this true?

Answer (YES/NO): NO